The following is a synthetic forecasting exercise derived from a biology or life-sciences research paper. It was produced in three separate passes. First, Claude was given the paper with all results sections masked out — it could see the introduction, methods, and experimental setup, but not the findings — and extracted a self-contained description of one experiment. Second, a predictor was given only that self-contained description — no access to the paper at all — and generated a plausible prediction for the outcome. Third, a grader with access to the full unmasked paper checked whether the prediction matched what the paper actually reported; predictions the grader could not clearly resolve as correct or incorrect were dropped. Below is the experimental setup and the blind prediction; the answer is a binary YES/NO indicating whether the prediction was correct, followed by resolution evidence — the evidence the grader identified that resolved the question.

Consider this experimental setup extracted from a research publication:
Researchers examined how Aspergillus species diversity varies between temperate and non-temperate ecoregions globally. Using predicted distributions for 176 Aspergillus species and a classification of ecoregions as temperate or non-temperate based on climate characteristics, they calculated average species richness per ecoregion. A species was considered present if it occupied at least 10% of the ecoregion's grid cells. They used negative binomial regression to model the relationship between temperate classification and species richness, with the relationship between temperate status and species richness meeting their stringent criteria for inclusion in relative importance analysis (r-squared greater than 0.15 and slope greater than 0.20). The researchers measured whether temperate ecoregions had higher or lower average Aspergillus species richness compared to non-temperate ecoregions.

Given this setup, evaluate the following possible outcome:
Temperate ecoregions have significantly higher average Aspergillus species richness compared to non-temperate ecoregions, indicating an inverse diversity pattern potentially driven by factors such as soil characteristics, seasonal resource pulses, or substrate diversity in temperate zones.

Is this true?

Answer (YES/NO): YES